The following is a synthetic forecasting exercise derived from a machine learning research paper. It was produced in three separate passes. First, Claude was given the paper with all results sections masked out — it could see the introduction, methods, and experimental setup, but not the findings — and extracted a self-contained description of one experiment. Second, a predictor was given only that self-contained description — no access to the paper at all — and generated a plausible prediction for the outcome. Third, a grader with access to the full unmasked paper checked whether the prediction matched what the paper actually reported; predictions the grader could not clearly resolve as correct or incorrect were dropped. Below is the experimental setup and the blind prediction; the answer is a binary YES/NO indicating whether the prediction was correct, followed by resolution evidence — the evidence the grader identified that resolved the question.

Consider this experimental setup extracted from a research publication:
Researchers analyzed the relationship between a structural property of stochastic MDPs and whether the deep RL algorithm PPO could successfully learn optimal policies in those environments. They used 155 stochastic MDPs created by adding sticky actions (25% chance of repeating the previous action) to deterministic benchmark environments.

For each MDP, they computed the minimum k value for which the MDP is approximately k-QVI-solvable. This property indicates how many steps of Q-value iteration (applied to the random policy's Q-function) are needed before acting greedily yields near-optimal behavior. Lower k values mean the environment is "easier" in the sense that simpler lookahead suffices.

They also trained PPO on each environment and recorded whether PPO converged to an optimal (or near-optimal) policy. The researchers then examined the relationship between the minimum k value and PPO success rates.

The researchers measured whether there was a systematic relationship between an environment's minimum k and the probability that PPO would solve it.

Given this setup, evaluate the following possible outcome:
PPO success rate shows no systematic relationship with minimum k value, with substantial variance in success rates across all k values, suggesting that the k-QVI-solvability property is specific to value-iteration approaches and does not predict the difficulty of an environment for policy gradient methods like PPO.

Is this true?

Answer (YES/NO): NO